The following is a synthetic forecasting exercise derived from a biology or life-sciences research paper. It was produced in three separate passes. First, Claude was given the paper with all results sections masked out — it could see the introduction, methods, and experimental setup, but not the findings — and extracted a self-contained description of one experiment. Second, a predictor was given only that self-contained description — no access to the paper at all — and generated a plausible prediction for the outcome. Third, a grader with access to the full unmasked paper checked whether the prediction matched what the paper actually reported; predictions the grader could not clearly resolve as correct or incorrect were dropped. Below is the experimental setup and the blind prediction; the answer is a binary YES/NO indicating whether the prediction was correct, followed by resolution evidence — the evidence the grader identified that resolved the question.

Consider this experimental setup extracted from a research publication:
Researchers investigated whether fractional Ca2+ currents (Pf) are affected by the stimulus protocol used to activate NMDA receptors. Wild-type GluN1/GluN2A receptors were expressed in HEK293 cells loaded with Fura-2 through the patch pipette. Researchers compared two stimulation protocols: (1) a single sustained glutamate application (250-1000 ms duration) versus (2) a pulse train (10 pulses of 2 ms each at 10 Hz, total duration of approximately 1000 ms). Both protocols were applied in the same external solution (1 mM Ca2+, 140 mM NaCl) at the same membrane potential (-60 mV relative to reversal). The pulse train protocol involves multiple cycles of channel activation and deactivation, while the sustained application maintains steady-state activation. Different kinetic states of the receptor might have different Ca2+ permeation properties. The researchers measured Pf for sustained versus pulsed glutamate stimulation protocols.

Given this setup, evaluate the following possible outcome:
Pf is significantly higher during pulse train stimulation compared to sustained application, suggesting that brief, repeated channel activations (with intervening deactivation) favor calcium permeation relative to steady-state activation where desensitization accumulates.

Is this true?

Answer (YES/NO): NO